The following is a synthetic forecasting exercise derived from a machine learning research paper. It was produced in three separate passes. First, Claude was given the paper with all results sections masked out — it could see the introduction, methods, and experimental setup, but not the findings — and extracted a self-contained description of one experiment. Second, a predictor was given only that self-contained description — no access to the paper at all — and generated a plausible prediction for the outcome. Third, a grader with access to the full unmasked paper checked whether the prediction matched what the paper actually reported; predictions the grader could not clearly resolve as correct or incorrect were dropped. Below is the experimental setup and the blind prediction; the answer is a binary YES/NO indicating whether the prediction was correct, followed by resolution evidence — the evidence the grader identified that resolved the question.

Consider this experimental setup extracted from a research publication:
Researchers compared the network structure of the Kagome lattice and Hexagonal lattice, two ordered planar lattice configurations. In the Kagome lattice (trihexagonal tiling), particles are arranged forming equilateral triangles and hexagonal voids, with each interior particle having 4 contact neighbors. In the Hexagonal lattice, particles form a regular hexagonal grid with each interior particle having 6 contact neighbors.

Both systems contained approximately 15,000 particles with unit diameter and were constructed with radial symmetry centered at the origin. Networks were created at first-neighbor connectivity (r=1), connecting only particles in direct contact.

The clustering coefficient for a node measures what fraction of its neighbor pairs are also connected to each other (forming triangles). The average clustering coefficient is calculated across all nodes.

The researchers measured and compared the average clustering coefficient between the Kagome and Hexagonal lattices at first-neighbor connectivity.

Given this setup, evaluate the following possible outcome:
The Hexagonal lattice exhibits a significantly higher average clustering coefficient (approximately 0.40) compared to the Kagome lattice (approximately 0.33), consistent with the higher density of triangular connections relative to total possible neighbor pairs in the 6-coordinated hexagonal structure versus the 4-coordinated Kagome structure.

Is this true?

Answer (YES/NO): YES